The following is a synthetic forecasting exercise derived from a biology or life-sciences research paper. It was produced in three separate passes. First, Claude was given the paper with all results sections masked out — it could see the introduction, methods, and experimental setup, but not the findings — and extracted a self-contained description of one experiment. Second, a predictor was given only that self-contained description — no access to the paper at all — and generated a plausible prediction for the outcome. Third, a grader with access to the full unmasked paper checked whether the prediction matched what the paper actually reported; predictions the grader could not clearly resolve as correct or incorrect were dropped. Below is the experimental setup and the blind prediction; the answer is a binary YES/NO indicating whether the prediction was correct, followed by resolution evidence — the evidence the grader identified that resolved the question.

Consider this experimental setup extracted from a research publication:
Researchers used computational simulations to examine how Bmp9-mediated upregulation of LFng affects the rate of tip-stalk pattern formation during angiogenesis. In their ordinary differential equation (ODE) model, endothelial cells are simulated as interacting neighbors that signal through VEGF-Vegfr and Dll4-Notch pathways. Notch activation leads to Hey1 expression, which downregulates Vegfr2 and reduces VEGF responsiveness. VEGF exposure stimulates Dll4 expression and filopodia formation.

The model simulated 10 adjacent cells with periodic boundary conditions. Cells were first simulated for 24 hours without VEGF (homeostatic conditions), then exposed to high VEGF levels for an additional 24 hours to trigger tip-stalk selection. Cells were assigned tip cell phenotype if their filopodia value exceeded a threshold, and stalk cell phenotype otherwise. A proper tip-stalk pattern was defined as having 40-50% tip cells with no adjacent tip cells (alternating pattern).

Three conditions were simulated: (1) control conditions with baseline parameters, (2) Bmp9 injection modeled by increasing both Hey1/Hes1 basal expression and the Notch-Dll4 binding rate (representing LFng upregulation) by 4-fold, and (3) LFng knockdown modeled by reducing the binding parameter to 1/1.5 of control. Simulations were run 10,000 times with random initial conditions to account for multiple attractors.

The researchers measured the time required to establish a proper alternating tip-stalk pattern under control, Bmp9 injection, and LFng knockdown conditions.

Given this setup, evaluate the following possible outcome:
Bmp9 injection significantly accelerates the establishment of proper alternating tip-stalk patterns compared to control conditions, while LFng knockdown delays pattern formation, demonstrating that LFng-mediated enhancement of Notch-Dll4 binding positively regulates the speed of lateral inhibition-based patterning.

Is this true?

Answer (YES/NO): NO